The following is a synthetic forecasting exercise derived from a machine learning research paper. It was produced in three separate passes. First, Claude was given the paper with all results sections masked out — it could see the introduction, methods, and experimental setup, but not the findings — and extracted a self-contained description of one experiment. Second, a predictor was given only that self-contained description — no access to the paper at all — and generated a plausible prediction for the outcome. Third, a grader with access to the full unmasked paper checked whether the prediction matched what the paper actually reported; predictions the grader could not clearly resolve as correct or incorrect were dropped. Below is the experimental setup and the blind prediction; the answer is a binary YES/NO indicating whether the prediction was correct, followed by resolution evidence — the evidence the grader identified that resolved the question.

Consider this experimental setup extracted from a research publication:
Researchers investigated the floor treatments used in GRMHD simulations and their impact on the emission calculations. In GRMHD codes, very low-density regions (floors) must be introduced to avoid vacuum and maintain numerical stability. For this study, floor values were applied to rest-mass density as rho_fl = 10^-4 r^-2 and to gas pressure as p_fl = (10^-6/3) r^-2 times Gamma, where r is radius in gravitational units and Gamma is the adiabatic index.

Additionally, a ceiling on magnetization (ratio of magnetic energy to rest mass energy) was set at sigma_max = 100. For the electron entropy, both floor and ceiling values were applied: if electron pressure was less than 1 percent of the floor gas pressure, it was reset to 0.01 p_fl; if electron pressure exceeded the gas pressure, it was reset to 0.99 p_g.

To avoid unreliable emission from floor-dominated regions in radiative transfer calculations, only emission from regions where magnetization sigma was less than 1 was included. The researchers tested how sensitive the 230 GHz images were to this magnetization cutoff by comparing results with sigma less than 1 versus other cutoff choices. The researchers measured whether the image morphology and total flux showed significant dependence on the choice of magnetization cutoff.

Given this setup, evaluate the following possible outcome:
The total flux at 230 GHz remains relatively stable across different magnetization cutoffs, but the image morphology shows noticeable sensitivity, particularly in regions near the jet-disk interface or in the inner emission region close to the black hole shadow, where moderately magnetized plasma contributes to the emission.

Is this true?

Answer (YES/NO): NO